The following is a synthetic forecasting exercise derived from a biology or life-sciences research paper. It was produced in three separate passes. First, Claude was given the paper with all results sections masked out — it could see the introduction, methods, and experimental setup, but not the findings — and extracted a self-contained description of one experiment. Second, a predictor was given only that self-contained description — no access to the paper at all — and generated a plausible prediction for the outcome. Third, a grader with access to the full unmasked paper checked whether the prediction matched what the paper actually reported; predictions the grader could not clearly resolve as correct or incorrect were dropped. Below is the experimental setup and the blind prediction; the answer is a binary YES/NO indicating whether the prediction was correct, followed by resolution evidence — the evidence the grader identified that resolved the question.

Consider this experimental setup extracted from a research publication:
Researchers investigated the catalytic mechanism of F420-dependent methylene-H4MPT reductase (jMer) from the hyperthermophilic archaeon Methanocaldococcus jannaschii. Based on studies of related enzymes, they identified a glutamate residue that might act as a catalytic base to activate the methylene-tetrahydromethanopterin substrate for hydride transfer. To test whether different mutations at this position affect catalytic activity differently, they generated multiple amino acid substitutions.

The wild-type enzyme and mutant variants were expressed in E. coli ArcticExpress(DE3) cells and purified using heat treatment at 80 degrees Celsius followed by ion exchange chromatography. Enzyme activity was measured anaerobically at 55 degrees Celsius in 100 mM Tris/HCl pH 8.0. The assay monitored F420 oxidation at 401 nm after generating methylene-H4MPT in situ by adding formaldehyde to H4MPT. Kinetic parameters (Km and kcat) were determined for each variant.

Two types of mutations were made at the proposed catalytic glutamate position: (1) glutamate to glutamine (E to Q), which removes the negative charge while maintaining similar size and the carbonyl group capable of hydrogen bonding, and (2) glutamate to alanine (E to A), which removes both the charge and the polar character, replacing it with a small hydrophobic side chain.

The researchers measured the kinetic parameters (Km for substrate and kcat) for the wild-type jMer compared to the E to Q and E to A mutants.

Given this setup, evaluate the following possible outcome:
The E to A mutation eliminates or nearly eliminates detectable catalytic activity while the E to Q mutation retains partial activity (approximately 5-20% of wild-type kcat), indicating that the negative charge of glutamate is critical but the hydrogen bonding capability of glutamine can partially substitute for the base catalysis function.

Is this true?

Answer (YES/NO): NO